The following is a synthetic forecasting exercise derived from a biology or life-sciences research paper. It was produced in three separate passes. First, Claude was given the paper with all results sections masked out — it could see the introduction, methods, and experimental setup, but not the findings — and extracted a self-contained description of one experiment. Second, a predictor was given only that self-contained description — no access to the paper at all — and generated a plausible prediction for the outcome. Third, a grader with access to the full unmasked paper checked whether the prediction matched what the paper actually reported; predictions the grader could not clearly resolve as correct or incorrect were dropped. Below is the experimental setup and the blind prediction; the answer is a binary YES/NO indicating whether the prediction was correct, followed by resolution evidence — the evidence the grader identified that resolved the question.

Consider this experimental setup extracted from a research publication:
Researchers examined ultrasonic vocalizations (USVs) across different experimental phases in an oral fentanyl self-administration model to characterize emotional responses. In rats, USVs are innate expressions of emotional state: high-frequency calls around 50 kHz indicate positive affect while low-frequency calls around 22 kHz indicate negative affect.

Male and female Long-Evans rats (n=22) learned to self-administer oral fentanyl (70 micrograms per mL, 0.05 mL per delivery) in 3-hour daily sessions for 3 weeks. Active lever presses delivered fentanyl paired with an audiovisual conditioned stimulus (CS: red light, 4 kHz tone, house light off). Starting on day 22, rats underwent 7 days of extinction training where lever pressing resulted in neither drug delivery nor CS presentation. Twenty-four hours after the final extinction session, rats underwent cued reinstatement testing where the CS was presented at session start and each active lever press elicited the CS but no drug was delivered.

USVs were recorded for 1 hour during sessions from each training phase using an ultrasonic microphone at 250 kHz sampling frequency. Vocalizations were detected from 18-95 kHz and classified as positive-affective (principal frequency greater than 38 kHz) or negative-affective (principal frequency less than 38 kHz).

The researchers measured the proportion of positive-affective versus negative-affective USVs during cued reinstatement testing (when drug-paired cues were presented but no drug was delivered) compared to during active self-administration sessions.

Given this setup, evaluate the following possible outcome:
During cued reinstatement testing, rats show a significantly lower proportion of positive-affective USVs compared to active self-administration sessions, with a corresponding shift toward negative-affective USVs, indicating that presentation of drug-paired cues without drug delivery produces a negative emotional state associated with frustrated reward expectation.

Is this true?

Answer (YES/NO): NO